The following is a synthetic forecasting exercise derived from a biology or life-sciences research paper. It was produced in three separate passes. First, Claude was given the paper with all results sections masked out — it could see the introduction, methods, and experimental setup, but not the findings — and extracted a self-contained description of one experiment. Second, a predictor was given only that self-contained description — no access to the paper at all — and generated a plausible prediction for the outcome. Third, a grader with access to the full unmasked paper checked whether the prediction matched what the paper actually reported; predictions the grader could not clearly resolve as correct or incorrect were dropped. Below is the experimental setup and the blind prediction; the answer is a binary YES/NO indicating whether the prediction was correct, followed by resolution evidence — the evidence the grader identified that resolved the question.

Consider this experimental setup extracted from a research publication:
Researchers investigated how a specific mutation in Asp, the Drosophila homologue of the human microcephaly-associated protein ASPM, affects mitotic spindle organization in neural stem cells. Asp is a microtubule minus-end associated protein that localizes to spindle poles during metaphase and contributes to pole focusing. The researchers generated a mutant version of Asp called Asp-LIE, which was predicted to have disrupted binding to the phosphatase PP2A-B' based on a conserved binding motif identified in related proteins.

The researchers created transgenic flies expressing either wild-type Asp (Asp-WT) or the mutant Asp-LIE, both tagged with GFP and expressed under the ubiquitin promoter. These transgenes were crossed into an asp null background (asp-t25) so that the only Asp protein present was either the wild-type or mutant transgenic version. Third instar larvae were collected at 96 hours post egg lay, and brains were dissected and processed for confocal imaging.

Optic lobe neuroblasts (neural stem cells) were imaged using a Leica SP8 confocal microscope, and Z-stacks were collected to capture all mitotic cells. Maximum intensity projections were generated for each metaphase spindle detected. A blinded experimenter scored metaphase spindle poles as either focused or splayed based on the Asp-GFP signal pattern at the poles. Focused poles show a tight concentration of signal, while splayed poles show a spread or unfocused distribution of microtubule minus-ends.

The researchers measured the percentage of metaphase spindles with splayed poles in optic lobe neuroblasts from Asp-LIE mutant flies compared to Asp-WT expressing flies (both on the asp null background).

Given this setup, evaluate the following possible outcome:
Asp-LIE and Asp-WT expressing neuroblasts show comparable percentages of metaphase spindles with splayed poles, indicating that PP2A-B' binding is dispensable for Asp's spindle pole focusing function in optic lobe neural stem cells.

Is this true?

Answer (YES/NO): NO